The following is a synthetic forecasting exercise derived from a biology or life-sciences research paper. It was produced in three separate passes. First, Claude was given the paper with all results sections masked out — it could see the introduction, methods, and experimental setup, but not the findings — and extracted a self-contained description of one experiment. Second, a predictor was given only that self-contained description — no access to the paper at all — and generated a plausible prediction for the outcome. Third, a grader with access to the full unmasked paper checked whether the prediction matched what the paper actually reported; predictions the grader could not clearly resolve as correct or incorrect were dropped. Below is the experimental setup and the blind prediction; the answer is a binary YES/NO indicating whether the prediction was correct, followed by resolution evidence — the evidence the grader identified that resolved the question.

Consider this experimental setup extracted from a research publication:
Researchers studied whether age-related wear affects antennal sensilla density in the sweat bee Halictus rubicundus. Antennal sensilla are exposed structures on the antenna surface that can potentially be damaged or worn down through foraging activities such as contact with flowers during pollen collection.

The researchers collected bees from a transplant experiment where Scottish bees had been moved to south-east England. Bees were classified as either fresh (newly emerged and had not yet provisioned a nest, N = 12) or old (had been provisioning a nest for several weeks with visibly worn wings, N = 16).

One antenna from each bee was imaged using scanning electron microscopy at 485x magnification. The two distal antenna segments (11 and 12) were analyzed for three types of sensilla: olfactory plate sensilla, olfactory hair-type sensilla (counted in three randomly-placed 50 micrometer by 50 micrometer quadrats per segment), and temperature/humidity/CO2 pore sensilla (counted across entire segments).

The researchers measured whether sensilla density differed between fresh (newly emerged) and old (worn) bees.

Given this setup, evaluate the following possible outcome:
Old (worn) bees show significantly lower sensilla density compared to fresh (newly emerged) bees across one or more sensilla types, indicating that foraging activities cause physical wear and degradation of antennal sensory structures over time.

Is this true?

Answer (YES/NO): NO